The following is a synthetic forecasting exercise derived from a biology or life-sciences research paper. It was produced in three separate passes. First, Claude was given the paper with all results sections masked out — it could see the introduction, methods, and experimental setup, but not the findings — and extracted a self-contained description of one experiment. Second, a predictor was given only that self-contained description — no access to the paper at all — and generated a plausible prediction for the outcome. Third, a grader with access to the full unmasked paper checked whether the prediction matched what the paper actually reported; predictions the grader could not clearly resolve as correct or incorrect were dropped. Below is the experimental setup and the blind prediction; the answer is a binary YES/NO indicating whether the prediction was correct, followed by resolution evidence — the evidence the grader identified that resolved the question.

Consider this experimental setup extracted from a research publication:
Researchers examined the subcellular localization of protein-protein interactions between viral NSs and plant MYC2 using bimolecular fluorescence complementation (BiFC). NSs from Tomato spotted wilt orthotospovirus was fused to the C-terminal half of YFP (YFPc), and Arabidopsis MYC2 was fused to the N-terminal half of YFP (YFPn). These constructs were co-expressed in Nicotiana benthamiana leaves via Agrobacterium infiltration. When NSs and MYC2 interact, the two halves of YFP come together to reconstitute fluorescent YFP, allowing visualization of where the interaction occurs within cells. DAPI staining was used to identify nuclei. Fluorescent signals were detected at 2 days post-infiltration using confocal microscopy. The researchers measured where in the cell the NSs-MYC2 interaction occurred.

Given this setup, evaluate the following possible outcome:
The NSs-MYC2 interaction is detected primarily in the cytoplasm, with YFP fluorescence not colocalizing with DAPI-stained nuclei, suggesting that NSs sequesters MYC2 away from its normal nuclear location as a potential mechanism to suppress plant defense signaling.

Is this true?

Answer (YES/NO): NO